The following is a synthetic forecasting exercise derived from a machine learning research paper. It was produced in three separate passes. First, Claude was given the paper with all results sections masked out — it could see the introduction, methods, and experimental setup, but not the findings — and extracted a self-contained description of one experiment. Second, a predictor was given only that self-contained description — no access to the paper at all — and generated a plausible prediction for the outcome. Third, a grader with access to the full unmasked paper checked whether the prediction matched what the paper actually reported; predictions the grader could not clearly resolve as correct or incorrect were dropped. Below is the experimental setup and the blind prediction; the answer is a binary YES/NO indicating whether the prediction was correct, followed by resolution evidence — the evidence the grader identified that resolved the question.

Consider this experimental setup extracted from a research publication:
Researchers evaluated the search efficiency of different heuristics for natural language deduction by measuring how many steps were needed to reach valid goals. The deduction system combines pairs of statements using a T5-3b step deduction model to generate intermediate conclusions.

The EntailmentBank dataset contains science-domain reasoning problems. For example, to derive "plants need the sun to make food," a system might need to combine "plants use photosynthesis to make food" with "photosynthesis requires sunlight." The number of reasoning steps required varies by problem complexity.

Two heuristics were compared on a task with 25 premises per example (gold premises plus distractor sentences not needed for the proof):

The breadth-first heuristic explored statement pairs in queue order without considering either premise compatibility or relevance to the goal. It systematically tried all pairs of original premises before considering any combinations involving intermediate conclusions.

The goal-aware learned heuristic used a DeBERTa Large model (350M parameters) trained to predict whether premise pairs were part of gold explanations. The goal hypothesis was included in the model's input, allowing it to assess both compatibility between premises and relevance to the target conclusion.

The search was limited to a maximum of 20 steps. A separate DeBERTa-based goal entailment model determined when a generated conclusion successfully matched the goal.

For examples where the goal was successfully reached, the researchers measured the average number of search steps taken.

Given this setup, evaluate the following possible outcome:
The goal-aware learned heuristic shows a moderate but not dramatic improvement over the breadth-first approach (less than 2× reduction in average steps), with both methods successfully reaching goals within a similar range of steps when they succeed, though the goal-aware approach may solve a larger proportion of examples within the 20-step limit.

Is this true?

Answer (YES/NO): NO